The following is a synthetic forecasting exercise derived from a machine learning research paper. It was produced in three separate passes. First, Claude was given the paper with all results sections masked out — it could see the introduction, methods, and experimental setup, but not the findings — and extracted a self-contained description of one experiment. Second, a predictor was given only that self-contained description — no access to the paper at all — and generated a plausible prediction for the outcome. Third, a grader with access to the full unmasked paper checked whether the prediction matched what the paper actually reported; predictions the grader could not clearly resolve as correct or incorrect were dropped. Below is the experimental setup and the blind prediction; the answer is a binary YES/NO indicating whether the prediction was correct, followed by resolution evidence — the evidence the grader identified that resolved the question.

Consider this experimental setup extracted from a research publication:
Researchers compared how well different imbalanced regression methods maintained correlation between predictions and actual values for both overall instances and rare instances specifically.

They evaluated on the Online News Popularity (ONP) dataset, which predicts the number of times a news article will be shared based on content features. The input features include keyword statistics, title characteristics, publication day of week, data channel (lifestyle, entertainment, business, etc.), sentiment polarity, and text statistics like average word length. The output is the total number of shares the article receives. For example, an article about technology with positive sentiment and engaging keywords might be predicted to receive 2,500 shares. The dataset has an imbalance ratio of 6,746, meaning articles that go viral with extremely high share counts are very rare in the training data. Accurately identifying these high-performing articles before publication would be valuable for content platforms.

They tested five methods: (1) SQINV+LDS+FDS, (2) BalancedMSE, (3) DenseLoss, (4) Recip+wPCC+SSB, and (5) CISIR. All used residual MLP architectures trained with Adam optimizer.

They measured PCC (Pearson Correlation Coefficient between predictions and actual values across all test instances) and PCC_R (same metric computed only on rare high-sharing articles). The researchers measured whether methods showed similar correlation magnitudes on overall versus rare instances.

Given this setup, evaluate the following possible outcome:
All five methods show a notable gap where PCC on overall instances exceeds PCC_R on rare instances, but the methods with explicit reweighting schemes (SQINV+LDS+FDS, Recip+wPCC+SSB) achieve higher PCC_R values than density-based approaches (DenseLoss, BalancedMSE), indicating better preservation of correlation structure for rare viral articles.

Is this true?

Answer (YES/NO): NO